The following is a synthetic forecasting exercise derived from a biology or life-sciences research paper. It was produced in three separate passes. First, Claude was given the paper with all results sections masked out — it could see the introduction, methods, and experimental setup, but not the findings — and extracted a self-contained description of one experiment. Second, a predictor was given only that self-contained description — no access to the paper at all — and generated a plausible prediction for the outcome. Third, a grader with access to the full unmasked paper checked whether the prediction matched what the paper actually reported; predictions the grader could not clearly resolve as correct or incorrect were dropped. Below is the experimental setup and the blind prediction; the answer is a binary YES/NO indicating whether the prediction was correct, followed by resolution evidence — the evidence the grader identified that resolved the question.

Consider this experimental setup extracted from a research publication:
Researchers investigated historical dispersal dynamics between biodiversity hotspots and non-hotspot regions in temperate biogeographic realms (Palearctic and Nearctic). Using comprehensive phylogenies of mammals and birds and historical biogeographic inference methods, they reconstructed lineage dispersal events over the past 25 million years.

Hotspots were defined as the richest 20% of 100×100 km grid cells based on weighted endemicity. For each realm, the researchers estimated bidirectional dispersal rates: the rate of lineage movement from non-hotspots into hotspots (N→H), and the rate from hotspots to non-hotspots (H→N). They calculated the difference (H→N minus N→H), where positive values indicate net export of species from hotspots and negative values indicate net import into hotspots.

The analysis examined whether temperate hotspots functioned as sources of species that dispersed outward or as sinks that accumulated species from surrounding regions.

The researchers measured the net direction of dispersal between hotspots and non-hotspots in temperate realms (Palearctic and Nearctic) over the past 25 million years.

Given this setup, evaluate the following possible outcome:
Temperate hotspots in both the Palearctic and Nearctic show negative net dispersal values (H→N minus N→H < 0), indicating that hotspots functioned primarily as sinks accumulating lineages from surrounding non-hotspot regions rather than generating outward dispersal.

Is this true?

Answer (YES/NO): YES